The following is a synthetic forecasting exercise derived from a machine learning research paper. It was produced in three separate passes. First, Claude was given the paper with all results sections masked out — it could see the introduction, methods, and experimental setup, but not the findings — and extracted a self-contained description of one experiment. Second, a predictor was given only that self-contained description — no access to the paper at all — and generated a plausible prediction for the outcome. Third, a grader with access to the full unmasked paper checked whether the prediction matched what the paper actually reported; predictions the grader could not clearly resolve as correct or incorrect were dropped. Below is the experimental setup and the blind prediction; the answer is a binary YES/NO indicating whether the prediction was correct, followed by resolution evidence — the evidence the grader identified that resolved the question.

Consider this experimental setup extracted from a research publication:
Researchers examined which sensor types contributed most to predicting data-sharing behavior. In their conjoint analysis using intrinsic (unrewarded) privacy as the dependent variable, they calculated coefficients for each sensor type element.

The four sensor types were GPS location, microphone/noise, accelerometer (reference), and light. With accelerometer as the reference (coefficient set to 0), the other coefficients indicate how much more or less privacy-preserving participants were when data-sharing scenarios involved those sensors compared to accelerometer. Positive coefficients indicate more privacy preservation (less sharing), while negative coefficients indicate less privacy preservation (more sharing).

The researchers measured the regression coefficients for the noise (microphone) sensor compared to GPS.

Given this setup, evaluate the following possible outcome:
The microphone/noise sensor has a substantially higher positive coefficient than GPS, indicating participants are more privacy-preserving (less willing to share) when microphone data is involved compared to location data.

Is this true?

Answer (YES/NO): YES